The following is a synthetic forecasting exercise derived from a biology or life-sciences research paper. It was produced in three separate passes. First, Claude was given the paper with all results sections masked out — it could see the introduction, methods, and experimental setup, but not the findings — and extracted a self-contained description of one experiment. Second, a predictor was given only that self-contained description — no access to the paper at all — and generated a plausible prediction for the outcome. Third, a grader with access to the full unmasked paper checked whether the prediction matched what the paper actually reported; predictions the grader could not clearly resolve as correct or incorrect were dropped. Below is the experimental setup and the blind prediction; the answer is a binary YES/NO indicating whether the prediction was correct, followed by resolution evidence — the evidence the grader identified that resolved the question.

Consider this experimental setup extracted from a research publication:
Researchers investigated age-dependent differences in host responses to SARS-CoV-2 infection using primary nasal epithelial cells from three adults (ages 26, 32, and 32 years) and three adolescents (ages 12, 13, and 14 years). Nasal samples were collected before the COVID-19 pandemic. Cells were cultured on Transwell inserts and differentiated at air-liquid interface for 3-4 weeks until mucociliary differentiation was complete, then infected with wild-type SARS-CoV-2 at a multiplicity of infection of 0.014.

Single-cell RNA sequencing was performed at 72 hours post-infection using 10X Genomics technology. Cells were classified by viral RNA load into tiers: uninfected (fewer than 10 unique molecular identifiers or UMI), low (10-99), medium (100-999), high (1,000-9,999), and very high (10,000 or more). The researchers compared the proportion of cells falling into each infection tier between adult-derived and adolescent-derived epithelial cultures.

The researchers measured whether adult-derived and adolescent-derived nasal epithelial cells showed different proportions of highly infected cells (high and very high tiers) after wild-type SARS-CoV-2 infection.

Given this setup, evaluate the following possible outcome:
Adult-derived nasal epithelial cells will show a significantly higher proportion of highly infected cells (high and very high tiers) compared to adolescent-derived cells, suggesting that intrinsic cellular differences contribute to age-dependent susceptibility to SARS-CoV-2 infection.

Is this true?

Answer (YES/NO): NO